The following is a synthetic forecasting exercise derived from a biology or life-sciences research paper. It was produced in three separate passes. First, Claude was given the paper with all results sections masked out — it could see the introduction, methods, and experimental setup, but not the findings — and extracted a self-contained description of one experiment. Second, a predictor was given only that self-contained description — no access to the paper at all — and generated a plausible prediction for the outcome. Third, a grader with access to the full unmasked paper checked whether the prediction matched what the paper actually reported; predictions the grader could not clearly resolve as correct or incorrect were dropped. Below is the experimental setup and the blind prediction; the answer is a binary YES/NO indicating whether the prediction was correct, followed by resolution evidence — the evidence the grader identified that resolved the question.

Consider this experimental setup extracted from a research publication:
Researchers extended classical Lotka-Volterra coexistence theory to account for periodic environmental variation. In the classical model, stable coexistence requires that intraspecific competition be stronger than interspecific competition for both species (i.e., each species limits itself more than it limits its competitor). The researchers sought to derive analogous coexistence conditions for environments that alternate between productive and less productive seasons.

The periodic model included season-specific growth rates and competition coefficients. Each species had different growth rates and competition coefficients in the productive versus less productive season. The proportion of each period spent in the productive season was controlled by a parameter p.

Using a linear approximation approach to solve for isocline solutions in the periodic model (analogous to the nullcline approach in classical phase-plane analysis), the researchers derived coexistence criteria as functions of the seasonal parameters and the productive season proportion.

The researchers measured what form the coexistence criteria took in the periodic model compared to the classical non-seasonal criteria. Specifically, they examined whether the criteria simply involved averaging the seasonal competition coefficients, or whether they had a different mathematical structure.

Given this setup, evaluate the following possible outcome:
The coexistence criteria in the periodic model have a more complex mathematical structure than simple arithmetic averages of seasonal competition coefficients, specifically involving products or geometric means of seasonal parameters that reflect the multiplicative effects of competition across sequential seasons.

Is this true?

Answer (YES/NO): YES